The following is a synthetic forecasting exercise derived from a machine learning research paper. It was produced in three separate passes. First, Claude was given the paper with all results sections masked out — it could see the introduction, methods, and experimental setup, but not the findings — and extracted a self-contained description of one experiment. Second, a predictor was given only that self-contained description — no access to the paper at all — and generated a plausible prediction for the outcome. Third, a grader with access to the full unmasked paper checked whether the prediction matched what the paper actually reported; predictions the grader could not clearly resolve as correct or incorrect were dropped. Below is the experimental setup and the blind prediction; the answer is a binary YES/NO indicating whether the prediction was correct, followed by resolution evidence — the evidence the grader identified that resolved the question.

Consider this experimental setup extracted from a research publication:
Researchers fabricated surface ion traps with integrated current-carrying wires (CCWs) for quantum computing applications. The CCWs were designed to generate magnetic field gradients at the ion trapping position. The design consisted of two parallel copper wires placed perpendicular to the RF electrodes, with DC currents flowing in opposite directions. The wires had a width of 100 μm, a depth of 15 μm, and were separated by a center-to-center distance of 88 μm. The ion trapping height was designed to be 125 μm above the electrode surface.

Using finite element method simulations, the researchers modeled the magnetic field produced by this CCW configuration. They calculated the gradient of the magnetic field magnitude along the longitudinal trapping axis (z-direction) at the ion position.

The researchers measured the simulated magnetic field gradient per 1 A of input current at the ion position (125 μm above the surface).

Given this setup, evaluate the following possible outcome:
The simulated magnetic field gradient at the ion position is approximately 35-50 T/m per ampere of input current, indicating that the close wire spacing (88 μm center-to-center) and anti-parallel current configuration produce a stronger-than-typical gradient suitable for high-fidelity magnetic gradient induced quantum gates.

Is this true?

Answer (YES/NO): NO